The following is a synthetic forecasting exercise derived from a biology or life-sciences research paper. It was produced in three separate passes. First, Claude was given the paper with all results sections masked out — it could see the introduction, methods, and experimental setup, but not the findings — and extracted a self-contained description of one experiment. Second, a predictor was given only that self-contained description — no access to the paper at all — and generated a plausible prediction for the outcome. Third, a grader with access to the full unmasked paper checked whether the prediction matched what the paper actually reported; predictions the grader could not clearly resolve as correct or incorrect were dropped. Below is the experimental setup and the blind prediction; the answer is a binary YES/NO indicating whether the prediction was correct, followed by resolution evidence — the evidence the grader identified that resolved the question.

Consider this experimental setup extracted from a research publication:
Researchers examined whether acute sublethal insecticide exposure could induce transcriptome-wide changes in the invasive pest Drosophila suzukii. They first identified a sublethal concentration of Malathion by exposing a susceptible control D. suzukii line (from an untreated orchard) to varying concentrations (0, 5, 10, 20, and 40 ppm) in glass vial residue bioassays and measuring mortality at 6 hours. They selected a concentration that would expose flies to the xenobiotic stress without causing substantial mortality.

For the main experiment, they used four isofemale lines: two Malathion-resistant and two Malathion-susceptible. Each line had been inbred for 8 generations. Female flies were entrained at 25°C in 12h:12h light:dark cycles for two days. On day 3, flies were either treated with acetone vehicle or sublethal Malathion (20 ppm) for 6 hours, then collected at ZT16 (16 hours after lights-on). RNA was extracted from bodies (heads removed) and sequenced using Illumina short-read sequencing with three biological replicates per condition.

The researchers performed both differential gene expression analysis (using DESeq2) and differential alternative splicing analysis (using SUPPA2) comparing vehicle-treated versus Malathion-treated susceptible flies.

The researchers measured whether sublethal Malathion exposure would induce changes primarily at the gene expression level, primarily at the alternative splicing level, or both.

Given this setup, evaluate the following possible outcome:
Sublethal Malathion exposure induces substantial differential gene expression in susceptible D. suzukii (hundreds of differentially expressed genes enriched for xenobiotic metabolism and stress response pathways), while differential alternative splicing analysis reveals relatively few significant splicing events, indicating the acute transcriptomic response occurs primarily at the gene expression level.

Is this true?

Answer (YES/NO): NO